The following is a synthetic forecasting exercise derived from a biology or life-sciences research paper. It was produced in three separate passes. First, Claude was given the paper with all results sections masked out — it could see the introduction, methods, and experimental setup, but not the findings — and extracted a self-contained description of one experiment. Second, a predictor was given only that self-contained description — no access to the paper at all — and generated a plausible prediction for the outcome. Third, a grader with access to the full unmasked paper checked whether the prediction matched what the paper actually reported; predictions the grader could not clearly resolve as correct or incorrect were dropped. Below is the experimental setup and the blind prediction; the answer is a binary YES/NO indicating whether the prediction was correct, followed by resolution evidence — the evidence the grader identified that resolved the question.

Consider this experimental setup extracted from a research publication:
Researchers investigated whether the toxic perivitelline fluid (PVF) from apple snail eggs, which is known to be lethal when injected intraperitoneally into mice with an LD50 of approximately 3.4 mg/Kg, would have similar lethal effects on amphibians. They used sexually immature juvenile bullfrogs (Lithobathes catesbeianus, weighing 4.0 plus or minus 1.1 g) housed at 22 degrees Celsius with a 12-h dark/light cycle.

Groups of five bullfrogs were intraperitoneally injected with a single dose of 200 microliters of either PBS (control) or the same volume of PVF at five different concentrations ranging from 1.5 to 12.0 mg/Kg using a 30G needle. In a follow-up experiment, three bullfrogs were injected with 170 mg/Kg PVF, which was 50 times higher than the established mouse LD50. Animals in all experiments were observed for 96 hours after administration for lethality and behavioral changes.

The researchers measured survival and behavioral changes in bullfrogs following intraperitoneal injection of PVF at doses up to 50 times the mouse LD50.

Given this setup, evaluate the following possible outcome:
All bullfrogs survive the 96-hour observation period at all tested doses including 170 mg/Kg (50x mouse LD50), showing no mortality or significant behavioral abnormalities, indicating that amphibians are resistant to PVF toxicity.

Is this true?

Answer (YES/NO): YES